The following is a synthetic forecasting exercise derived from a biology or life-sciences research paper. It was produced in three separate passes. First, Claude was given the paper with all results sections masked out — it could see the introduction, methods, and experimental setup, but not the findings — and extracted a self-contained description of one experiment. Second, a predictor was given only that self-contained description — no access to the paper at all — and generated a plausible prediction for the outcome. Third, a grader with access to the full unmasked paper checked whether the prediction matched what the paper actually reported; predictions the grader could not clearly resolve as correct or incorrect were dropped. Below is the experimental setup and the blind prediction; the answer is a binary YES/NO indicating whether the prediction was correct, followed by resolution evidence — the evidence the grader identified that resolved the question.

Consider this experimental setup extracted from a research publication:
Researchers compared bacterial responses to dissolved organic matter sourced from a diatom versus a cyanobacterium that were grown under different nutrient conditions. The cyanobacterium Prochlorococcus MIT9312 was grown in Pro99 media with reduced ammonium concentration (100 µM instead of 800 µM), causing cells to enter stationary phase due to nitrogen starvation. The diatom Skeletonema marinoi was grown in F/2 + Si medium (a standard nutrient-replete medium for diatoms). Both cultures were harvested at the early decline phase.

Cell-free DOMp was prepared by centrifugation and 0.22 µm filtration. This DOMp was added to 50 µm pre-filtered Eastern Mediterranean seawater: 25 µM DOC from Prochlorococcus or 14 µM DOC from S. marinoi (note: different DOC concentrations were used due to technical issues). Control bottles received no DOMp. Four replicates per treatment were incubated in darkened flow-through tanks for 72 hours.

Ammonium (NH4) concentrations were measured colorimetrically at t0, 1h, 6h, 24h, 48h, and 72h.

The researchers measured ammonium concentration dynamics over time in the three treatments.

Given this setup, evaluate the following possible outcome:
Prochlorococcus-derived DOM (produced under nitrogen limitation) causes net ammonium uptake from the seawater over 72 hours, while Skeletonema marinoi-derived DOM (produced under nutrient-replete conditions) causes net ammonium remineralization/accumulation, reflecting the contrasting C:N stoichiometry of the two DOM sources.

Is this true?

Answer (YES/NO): NO